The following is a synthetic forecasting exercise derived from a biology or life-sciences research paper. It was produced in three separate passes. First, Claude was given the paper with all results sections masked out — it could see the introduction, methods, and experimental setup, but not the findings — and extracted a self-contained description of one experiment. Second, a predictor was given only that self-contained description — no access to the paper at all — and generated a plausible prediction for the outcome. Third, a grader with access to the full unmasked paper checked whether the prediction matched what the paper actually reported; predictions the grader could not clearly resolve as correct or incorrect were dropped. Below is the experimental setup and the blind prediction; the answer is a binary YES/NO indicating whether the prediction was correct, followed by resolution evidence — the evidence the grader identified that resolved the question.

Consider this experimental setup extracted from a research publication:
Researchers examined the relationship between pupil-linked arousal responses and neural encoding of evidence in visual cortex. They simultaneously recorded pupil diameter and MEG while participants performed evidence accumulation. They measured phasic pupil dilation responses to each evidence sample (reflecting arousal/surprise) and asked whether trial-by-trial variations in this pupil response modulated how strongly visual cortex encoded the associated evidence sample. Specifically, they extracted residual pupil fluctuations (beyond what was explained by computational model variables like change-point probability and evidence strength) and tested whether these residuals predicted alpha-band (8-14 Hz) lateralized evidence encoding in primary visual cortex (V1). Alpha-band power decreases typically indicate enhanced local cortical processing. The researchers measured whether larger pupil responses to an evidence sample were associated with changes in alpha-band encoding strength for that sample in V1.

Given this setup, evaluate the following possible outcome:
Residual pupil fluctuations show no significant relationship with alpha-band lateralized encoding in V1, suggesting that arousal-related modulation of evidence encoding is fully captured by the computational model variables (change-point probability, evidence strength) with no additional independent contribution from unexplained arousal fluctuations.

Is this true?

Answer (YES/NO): NO